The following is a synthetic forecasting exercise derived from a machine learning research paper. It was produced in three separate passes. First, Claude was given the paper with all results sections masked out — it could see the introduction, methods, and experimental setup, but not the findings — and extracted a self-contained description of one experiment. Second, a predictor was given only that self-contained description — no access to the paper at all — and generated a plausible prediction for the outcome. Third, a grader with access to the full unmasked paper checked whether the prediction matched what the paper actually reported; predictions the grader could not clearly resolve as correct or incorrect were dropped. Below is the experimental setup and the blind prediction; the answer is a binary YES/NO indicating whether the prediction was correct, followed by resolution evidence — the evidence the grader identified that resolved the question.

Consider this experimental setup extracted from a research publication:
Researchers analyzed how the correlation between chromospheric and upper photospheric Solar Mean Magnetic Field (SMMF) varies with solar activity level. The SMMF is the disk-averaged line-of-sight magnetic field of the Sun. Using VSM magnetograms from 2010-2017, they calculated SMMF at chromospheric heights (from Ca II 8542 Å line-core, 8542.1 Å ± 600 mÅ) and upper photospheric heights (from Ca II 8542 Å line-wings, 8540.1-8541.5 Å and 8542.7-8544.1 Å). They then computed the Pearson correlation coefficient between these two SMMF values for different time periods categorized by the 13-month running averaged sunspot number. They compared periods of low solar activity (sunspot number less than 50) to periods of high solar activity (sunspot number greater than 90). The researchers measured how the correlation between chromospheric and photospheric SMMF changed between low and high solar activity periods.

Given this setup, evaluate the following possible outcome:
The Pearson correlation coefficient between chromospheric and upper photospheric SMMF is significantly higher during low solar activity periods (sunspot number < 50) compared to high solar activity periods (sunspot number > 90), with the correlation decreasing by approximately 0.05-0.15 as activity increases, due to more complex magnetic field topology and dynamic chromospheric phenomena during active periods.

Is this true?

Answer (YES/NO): YES